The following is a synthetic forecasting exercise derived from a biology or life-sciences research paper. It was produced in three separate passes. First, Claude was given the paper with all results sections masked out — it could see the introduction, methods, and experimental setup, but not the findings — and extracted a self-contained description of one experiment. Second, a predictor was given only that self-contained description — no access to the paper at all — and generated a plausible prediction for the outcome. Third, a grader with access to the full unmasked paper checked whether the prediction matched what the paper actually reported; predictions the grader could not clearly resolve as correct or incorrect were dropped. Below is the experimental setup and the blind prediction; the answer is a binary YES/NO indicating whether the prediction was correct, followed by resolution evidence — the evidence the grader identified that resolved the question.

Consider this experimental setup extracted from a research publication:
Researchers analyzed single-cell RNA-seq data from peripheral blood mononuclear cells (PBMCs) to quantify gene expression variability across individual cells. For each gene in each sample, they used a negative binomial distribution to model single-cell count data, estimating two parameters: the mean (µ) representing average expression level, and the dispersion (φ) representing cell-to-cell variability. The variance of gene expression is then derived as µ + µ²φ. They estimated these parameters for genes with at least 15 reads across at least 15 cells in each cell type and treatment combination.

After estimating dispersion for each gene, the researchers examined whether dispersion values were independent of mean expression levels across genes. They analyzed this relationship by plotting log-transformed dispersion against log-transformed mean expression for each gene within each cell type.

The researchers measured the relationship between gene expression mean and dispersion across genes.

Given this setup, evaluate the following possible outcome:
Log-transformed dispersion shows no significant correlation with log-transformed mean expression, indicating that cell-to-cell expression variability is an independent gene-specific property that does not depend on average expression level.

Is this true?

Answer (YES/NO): NO